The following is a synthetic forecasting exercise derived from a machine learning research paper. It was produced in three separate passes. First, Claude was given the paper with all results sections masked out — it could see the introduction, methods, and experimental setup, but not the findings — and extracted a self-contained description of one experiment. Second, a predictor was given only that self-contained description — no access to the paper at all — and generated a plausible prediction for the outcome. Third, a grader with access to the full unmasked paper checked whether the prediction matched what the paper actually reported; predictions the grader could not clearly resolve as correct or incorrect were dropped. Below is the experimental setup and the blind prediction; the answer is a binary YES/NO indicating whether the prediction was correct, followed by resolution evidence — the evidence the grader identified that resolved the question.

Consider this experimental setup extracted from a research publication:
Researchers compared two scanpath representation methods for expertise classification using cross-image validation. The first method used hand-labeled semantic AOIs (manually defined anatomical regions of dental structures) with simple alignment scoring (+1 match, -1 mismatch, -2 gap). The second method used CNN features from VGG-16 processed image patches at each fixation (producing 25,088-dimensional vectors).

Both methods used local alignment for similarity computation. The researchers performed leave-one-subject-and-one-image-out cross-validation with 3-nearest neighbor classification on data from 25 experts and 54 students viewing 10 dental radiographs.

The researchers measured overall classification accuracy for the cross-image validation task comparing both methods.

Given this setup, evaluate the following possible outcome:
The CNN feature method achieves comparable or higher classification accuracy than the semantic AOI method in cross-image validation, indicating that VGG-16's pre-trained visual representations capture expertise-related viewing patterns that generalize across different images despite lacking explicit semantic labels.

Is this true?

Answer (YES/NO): YES